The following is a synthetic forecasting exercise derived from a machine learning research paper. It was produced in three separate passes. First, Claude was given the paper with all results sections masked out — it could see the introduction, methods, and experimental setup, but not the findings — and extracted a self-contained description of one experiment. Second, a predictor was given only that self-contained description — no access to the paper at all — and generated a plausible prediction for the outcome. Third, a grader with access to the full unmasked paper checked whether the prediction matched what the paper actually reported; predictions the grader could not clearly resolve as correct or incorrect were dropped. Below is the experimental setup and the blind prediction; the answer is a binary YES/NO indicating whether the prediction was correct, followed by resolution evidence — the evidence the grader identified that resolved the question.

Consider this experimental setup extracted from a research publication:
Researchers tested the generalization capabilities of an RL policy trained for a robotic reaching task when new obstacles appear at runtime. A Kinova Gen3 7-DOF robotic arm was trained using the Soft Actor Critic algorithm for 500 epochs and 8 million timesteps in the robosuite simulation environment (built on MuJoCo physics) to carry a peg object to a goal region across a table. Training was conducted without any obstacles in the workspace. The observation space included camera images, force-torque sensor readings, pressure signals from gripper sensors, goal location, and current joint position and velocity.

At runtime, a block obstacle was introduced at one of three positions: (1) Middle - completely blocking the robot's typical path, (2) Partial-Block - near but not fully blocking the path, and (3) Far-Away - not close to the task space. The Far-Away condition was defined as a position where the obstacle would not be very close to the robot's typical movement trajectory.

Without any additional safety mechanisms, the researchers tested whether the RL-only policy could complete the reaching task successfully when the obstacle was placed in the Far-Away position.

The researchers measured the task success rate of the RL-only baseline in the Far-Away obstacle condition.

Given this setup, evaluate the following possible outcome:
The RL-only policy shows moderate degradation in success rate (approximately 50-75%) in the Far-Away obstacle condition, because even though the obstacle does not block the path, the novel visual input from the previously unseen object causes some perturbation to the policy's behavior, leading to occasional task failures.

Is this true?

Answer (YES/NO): NO